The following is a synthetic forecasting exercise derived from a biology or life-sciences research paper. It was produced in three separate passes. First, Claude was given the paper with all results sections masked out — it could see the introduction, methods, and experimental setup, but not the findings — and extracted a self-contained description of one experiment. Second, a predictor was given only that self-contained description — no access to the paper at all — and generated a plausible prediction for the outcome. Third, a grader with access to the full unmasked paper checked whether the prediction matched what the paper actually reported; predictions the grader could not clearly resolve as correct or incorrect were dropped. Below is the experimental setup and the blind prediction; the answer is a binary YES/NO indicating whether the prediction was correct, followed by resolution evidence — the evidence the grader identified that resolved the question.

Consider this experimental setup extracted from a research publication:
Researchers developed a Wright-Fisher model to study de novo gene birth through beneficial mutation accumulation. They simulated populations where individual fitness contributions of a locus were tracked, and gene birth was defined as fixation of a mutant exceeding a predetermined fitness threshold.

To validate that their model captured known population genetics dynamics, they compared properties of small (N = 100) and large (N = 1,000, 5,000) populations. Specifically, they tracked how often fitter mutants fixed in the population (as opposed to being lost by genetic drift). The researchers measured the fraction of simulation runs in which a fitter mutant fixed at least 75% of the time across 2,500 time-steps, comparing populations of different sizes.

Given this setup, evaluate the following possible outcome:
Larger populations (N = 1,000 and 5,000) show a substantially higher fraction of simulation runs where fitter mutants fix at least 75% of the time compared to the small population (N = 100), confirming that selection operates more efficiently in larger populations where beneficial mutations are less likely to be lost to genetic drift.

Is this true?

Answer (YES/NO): YES